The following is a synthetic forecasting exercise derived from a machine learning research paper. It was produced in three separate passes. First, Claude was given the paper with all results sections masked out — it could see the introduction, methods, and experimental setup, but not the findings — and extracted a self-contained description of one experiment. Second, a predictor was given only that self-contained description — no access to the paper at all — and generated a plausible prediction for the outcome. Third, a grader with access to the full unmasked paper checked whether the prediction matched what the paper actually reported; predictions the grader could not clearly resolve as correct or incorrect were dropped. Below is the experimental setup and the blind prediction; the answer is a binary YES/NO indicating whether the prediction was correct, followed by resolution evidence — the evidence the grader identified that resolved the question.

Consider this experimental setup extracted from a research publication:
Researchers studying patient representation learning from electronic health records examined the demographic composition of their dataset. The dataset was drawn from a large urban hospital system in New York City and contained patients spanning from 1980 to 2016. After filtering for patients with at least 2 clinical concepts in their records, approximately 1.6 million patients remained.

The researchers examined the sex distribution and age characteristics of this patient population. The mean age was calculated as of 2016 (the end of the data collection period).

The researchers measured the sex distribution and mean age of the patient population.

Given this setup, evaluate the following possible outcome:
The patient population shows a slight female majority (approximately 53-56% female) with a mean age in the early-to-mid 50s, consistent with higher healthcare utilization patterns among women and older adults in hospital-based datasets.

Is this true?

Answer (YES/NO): NO